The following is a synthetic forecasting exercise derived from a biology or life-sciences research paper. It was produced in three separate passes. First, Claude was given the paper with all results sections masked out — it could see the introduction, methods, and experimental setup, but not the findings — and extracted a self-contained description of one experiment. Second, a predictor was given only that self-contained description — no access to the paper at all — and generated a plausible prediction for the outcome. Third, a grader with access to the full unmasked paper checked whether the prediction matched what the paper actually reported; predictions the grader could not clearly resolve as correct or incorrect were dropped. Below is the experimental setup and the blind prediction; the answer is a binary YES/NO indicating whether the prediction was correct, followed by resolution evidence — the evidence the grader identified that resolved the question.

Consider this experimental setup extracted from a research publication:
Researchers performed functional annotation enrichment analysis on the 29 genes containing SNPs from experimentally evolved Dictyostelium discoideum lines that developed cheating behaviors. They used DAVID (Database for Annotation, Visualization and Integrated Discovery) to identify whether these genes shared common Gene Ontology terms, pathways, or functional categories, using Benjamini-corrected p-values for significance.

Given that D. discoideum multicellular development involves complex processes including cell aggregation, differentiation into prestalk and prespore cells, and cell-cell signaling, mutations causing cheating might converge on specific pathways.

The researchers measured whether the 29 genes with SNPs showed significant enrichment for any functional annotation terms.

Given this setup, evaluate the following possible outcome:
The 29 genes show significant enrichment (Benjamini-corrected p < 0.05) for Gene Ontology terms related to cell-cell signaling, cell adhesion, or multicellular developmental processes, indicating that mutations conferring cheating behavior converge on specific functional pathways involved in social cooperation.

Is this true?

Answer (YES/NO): NO